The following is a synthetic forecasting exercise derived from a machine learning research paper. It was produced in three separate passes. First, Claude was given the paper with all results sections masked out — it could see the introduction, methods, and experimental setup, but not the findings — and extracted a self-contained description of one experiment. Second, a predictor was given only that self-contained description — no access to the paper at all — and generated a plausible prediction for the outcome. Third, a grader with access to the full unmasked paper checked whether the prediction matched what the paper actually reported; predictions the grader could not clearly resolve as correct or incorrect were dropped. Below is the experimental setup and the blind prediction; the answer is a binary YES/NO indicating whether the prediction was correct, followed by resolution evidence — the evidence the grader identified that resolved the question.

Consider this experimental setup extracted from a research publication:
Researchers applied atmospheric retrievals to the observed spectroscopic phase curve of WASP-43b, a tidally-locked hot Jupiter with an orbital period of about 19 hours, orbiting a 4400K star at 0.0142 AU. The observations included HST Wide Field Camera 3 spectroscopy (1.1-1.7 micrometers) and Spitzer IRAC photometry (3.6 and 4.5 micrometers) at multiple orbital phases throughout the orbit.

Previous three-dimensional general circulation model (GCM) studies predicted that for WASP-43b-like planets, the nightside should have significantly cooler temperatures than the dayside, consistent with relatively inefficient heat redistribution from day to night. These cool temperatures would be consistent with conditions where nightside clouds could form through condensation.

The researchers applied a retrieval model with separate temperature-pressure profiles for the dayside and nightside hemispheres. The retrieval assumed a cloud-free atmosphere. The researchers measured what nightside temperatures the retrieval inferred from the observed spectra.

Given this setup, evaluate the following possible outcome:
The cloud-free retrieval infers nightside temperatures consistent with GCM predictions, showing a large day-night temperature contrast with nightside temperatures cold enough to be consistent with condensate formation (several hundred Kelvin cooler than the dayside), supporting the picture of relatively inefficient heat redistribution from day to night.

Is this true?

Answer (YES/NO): YES